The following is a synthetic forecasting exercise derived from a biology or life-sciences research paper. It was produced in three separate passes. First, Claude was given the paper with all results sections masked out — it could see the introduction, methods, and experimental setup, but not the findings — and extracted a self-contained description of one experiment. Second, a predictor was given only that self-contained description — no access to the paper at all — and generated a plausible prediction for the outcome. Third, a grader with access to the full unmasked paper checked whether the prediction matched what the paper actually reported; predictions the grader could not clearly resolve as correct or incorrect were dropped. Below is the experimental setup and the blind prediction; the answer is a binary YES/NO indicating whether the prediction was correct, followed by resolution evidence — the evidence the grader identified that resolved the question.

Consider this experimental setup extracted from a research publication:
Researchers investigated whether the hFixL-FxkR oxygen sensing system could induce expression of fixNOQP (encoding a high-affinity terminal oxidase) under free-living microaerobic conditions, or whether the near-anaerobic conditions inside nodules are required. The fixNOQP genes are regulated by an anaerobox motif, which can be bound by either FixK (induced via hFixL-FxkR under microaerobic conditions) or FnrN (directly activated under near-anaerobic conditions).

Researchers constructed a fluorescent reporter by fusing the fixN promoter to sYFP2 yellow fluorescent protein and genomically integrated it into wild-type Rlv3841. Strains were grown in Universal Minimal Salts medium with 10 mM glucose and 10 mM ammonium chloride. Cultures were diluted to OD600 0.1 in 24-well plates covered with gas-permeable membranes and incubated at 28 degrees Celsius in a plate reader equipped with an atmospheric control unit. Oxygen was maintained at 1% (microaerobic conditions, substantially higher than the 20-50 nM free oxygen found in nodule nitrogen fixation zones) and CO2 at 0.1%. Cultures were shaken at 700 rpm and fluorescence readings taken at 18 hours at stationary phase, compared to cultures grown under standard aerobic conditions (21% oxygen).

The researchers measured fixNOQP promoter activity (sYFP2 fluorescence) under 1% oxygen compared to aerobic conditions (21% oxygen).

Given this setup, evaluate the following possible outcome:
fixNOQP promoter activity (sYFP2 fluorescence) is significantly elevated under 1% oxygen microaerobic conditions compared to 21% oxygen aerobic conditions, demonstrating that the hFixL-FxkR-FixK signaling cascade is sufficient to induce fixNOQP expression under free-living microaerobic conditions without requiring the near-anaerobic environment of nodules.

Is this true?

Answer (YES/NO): YES